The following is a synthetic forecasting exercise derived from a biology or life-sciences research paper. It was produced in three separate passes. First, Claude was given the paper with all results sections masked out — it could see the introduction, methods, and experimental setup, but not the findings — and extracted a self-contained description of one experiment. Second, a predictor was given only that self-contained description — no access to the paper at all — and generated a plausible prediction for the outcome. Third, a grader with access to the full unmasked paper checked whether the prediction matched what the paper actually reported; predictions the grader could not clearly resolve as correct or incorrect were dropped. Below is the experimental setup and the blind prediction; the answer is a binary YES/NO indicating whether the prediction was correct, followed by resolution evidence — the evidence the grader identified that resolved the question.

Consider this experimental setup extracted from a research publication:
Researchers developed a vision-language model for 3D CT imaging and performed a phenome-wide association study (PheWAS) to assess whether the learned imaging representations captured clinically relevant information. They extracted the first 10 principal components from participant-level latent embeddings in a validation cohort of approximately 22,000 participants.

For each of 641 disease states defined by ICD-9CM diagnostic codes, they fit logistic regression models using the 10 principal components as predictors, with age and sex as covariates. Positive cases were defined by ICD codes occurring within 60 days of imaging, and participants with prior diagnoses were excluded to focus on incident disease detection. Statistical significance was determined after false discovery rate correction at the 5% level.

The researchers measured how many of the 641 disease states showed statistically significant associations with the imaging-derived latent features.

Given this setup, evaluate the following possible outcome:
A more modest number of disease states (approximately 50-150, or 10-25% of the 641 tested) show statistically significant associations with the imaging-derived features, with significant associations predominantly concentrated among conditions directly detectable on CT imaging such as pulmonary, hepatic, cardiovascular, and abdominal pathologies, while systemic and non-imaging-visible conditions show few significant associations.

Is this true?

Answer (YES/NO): NO